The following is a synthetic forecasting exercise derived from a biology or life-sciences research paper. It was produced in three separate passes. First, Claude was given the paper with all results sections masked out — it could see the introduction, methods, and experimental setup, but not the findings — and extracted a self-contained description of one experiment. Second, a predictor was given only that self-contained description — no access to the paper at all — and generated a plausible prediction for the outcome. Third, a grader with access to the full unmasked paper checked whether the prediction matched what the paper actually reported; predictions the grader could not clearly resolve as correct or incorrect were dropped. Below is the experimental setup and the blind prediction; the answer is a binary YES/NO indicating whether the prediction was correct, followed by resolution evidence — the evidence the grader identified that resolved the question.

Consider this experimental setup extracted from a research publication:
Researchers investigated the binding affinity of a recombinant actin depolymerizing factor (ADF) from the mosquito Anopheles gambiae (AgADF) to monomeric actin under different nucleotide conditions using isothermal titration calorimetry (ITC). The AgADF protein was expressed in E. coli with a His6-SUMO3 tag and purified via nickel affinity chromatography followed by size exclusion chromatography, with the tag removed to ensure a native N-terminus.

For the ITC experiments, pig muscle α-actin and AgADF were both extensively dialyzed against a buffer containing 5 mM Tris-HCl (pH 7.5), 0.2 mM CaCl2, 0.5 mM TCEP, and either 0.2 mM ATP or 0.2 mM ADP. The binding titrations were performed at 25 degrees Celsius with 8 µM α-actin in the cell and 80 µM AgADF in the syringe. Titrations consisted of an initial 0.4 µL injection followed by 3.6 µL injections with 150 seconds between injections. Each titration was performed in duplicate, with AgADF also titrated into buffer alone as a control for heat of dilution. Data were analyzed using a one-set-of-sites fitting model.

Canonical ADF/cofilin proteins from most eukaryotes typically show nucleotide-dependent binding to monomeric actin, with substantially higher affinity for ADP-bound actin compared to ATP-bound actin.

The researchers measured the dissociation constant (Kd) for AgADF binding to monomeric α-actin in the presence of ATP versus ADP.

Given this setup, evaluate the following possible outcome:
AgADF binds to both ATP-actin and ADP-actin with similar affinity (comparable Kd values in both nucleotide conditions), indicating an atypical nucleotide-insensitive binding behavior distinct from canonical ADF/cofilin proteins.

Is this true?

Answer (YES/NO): YES